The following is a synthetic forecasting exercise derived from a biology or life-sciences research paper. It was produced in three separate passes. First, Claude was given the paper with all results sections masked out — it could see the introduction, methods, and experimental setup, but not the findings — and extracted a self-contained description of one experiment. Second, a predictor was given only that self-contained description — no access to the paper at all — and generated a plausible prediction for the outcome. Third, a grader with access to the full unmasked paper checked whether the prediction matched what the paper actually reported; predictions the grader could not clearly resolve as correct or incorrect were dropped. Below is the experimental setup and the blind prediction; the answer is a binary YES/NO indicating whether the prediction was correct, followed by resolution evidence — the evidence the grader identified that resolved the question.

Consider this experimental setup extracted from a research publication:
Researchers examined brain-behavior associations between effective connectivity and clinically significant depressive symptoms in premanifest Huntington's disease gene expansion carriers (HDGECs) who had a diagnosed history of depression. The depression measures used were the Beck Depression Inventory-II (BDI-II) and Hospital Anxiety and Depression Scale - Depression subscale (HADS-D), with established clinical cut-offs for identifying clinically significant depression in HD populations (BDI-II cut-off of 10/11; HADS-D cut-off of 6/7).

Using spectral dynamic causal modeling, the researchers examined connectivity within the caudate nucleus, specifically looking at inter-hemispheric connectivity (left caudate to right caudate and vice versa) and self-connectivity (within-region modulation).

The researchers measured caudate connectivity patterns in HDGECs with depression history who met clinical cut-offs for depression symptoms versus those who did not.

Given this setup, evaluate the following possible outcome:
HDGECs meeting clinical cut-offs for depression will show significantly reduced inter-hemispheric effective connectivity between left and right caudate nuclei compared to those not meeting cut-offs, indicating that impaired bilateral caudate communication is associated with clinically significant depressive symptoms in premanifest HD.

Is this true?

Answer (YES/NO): YES